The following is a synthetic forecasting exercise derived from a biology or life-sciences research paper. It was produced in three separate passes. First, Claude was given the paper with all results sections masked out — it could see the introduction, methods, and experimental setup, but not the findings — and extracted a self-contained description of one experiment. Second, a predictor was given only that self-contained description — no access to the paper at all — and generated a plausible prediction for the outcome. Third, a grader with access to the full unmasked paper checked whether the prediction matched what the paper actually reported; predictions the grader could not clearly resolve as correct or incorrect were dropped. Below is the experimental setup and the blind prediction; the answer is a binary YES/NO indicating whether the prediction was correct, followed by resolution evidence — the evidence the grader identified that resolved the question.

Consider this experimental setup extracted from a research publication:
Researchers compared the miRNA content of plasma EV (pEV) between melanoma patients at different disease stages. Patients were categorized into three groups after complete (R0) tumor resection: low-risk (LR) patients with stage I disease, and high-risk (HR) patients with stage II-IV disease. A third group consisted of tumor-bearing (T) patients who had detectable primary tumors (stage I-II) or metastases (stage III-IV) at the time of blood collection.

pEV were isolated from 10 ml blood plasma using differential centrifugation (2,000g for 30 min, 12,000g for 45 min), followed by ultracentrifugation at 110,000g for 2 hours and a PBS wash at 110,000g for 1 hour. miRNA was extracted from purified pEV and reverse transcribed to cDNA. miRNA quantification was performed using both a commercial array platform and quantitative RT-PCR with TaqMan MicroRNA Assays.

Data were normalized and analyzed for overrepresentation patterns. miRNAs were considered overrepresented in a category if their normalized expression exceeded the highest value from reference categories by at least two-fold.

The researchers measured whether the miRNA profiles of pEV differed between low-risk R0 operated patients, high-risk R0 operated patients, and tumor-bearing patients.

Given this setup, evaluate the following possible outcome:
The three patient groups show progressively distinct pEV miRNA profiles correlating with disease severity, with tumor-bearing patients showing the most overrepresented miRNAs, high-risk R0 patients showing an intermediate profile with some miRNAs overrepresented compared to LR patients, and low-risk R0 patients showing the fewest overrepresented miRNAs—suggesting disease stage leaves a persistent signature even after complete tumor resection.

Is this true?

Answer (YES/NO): NO